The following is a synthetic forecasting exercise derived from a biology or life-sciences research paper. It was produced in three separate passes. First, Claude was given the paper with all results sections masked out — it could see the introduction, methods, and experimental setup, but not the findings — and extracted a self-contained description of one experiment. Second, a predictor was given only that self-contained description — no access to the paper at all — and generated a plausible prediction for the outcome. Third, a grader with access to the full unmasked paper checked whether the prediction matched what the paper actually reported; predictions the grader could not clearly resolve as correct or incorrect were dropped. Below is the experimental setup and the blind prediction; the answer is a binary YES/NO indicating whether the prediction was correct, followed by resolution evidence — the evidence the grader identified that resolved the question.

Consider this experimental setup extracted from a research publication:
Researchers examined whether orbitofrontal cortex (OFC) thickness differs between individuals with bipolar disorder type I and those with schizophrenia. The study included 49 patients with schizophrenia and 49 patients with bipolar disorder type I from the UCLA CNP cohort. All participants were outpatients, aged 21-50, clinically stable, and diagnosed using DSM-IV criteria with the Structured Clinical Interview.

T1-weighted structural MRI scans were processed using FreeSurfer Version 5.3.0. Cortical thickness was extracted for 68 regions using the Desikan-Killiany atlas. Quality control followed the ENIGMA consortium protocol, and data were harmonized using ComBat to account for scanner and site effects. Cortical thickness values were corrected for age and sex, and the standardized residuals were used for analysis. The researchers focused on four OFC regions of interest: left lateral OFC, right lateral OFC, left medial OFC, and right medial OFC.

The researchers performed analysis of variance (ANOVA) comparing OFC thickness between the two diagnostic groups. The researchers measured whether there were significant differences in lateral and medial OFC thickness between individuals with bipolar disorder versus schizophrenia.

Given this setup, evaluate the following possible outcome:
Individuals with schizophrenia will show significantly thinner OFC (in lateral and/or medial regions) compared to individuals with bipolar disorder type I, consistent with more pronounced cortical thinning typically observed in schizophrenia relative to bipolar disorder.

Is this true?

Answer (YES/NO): NO